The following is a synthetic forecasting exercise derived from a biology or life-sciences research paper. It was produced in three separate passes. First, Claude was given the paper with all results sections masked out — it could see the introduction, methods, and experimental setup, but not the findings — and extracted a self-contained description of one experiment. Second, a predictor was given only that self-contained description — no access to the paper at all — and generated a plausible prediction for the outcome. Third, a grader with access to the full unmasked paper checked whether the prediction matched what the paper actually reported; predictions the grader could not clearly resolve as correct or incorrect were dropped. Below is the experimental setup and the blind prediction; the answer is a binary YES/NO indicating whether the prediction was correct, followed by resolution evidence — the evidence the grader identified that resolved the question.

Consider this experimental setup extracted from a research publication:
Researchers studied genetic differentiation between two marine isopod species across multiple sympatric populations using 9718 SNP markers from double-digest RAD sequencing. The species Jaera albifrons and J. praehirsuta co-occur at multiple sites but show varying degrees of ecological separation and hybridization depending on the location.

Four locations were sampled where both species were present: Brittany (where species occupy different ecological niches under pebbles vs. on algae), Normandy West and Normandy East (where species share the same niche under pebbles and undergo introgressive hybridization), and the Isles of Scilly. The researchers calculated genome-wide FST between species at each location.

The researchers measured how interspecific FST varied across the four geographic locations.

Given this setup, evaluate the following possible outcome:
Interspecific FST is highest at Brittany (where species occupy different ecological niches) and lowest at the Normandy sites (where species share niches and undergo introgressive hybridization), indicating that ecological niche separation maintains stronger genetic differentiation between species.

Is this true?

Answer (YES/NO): NO